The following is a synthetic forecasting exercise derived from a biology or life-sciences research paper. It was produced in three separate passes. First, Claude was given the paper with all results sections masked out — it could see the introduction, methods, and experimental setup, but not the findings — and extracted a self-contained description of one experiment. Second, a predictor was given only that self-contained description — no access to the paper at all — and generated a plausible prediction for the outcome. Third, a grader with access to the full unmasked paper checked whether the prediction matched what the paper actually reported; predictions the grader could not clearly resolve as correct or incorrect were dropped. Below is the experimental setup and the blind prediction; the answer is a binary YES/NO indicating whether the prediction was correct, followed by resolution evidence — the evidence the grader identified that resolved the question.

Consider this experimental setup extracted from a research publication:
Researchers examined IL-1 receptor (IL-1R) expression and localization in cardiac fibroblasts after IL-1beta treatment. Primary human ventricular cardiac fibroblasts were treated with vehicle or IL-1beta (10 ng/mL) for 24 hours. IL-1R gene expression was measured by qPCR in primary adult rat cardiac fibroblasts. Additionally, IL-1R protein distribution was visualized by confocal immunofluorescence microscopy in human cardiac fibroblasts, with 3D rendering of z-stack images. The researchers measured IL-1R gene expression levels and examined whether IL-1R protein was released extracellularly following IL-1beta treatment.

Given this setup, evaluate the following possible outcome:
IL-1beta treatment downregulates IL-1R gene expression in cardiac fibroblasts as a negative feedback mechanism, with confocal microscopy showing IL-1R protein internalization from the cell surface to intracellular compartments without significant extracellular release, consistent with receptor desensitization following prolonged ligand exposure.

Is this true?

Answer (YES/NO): NO